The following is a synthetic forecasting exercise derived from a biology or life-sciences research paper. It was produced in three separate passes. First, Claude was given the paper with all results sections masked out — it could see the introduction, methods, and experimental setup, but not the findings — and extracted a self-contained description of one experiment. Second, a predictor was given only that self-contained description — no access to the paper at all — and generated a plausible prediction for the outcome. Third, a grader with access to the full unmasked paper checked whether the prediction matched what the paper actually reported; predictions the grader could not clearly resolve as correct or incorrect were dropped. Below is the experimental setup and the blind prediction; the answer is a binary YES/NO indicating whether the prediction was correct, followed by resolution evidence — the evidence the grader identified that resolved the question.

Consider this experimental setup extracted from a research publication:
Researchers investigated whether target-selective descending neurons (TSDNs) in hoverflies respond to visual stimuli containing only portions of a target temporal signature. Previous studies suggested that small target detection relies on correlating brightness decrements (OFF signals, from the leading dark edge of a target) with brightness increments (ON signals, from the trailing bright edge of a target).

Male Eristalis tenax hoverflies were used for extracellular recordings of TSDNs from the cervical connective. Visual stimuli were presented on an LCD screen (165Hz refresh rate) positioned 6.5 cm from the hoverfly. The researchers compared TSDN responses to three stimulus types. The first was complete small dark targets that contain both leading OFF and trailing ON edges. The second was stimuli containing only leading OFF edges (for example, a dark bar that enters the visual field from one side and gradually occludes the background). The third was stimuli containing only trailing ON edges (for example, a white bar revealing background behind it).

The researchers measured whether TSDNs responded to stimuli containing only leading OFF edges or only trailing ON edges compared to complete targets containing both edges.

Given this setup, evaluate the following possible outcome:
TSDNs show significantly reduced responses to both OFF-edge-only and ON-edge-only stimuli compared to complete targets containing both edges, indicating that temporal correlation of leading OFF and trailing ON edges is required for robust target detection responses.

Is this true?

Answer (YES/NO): YES